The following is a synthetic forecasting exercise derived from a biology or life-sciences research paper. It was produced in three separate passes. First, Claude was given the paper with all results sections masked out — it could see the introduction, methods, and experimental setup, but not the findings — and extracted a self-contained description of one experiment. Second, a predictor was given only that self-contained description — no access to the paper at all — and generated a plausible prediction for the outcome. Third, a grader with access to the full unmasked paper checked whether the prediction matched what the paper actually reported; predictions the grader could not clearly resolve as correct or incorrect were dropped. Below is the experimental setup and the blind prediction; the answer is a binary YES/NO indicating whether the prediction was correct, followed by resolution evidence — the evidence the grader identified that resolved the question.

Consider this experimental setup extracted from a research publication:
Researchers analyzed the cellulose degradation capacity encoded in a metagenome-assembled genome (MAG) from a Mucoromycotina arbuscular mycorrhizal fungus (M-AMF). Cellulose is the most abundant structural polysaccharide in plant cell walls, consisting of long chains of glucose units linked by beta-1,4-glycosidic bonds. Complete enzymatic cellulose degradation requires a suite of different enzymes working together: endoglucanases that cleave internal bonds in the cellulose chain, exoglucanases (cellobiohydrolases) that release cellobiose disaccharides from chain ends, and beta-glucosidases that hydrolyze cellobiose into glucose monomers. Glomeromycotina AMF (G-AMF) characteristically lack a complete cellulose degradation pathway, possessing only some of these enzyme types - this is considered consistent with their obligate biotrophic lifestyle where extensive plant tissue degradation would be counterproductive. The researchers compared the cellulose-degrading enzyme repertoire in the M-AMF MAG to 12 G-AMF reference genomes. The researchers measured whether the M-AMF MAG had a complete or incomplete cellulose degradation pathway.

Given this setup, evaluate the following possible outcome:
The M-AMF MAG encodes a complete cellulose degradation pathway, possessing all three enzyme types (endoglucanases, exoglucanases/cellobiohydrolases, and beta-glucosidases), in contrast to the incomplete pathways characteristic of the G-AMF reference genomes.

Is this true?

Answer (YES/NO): YES